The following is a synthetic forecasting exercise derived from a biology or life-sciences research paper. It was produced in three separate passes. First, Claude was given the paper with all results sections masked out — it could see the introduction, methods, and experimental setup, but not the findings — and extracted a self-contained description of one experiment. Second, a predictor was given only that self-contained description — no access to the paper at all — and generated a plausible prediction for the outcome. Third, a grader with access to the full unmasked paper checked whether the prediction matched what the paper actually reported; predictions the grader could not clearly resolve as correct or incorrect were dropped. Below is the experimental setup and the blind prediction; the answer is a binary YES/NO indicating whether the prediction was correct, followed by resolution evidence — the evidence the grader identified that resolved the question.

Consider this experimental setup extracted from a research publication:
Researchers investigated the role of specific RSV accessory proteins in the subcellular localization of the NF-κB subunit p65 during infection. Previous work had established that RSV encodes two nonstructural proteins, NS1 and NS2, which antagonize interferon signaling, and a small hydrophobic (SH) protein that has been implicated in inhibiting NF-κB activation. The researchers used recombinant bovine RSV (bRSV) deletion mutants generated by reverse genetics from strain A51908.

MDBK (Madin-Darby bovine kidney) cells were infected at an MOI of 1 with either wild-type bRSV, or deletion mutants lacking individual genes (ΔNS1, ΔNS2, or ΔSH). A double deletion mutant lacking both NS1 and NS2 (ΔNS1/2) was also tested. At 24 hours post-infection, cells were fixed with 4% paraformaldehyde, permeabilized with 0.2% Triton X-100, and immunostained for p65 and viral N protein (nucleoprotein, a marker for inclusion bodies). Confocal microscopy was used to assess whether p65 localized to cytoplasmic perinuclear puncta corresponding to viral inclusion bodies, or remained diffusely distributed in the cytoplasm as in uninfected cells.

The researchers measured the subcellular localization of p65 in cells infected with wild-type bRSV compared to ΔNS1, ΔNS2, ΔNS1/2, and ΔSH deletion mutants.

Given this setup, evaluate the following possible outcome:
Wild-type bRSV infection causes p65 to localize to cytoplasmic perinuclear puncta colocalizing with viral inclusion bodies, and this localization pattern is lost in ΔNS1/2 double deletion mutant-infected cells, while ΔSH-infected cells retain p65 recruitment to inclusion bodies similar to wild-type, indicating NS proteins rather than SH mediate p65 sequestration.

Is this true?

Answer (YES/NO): NO